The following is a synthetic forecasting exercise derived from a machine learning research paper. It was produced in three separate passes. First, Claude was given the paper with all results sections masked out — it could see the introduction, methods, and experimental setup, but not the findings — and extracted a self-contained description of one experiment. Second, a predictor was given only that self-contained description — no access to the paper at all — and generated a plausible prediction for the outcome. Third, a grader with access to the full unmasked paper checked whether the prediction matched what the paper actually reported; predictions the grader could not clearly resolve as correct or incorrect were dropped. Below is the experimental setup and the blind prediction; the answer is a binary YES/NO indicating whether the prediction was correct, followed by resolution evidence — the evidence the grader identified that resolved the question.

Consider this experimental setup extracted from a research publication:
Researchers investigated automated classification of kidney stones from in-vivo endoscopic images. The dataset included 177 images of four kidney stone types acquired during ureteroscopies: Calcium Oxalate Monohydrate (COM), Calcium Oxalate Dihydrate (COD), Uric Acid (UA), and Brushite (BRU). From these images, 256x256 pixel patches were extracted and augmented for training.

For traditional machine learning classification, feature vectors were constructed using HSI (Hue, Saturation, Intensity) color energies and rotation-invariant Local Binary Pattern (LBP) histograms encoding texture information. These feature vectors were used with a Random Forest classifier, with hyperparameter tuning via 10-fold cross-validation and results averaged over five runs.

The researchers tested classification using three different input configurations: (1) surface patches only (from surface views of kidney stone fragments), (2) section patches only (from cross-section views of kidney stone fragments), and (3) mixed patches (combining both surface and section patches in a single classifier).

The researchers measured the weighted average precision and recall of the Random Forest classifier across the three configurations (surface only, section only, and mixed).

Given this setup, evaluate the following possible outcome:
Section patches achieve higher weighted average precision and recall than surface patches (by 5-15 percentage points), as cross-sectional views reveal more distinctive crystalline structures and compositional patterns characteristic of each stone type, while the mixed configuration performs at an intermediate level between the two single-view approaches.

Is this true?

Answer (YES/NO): NO